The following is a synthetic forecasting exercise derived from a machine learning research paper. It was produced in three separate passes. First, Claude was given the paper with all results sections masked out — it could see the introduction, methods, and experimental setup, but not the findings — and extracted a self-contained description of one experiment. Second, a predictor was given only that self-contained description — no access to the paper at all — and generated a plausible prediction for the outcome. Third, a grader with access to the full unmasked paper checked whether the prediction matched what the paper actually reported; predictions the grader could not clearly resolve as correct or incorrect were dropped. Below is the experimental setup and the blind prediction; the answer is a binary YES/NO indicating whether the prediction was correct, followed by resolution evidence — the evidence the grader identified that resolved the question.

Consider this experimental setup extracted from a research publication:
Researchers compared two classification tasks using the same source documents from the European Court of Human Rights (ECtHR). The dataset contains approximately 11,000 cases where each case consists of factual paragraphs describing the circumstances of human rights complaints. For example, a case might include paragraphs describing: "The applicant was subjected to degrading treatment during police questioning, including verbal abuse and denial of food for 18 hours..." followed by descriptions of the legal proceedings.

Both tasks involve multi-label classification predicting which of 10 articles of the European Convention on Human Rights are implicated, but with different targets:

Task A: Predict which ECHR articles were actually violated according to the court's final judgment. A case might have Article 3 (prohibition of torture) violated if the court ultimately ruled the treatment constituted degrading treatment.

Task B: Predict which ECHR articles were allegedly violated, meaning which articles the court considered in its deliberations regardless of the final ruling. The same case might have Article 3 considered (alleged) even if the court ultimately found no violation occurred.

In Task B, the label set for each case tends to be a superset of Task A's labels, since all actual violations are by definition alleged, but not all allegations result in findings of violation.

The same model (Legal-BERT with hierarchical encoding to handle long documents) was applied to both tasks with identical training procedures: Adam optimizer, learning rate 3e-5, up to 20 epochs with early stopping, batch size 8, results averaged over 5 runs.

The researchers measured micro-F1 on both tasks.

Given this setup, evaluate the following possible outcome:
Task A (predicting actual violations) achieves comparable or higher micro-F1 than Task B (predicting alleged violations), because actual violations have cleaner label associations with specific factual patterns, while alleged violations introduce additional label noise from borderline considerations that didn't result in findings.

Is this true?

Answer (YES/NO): NO